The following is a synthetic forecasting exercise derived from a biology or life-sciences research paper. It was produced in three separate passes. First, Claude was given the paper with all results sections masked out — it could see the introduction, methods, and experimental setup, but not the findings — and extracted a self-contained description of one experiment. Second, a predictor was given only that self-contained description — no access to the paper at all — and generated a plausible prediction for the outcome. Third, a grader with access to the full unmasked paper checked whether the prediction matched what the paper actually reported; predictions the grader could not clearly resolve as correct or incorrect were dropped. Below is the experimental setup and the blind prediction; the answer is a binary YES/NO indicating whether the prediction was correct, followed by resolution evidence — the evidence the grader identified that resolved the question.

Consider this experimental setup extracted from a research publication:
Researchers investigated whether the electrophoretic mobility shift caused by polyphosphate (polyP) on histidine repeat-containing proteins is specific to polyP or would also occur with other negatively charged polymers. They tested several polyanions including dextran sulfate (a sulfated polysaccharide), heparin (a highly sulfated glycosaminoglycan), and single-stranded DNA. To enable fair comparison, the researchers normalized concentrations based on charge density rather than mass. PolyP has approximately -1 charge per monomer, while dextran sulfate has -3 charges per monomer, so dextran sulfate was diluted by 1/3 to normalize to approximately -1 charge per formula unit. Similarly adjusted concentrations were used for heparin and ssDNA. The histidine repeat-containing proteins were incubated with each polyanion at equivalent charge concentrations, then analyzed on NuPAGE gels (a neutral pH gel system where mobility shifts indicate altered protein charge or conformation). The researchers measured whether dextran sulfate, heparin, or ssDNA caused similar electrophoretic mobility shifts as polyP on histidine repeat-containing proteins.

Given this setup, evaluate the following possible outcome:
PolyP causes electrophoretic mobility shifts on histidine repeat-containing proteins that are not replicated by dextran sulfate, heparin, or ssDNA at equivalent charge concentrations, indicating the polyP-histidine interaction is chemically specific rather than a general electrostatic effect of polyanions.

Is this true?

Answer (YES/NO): YES